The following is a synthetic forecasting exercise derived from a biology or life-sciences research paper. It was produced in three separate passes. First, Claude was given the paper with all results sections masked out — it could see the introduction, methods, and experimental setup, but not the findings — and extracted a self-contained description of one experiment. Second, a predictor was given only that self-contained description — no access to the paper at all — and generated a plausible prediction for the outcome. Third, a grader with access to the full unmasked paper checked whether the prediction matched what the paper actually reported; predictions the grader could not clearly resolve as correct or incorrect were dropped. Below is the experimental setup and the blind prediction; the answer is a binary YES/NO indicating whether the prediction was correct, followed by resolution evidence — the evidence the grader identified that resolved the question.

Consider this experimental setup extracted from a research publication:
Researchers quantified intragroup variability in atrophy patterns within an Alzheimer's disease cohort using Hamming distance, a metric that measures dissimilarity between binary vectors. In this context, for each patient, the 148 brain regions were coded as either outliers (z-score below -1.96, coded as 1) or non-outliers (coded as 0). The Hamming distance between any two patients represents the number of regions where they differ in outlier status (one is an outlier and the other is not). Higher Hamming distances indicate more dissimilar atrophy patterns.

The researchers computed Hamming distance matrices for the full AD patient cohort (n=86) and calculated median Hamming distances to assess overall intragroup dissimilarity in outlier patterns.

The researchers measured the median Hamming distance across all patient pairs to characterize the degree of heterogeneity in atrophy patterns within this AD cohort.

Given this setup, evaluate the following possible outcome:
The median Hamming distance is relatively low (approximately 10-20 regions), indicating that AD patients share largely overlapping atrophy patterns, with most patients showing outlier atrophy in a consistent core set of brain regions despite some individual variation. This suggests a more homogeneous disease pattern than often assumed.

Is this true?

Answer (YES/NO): NO